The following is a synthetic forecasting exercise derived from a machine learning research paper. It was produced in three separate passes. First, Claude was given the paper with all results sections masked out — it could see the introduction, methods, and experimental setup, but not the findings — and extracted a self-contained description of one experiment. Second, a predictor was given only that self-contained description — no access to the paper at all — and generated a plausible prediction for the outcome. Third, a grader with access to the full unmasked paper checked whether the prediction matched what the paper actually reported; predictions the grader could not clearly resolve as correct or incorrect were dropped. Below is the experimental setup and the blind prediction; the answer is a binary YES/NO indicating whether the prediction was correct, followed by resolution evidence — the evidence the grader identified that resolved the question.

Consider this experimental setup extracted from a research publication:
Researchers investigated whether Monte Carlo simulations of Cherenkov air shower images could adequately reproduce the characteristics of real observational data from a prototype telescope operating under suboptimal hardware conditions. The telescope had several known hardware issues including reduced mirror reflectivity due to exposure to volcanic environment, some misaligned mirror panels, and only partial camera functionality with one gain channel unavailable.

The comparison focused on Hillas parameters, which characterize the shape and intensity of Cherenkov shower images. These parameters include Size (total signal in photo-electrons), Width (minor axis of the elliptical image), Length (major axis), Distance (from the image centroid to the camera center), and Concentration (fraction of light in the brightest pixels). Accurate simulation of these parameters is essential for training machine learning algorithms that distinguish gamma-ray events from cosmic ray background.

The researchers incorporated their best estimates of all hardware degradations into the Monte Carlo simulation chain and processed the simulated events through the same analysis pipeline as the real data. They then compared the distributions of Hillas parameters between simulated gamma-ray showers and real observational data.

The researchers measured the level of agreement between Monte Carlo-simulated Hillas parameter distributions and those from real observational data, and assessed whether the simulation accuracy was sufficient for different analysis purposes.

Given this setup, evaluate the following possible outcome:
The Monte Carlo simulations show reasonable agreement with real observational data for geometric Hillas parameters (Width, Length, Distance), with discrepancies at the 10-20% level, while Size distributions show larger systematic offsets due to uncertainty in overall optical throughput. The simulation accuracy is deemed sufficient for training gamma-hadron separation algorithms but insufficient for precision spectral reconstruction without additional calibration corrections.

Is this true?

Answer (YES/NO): NO